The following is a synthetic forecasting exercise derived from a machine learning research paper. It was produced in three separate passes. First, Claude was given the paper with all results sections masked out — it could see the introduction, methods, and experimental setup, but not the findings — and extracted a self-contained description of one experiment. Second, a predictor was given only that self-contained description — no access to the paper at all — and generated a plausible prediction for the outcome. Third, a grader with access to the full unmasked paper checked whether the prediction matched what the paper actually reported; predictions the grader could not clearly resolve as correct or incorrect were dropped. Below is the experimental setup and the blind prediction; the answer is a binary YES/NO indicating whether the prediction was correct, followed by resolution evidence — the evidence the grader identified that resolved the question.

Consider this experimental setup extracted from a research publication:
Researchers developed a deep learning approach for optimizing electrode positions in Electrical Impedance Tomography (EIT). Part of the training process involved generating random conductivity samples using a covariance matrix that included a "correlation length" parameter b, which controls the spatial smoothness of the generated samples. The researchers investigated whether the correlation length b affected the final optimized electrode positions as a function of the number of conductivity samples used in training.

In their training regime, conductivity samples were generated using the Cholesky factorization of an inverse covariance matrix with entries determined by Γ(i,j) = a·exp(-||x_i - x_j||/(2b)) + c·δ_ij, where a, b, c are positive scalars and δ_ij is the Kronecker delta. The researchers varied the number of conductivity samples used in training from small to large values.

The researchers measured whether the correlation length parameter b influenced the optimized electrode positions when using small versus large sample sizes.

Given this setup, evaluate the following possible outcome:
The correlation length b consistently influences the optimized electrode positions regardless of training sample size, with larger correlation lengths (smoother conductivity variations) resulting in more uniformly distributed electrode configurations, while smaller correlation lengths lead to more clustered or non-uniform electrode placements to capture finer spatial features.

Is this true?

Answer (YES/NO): NO